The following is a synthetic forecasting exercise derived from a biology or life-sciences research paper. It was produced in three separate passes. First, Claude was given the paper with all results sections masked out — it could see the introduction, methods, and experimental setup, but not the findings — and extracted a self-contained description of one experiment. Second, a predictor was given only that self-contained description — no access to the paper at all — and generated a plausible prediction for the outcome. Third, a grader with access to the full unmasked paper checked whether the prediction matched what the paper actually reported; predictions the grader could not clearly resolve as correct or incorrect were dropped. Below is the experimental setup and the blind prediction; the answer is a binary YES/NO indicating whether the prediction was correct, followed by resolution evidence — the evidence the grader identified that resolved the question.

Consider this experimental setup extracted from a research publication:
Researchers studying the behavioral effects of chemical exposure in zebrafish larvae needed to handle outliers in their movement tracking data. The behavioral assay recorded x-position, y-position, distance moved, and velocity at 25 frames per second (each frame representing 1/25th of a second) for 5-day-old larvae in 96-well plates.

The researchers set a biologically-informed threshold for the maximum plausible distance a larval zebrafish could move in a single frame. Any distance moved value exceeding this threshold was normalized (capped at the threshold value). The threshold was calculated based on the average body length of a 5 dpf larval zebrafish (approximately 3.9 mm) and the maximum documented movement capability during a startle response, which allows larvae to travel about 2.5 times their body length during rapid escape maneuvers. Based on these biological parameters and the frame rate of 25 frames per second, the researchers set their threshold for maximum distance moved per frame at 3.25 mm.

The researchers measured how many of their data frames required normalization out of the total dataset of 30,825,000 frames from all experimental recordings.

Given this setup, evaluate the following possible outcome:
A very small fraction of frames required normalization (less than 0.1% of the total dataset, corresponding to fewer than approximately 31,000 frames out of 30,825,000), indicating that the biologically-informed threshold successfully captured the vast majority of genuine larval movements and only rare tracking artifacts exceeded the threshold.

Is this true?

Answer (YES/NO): YES